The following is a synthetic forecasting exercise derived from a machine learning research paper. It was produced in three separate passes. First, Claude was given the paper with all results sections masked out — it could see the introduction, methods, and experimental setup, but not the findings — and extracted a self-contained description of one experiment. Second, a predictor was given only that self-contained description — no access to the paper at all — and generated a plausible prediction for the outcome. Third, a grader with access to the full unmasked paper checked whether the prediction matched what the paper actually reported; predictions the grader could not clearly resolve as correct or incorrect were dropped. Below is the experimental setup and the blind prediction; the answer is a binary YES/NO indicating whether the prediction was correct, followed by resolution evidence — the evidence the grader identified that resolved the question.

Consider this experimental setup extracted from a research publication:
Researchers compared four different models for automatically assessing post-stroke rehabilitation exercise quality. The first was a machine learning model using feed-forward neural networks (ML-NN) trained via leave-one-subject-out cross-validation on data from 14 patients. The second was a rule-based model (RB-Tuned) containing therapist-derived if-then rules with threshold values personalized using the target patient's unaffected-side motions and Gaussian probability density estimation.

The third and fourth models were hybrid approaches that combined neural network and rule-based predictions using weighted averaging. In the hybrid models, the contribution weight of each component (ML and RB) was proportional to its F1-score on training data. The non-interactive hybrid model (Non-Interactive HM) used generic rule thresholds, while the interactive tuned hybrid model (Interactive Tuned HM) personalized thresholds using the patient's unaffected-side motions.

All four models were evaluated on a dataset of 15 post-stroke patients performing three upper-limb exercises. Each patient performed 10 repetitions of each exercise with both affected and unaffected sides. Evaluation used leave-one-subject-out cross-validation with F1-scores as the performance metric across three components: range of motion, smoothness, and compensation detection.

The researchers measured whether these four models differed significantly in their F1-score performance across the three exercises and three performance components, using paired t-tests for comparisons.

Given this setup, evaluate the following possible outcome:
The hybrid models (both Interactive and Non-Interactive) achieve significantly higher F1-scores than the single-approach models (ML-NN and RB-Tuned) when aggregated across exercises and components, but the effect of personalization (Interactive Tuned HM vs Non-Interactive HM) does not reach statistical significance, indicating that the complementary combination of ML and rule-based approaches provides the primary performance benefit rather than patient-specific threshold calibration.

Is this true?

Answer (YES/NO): NO